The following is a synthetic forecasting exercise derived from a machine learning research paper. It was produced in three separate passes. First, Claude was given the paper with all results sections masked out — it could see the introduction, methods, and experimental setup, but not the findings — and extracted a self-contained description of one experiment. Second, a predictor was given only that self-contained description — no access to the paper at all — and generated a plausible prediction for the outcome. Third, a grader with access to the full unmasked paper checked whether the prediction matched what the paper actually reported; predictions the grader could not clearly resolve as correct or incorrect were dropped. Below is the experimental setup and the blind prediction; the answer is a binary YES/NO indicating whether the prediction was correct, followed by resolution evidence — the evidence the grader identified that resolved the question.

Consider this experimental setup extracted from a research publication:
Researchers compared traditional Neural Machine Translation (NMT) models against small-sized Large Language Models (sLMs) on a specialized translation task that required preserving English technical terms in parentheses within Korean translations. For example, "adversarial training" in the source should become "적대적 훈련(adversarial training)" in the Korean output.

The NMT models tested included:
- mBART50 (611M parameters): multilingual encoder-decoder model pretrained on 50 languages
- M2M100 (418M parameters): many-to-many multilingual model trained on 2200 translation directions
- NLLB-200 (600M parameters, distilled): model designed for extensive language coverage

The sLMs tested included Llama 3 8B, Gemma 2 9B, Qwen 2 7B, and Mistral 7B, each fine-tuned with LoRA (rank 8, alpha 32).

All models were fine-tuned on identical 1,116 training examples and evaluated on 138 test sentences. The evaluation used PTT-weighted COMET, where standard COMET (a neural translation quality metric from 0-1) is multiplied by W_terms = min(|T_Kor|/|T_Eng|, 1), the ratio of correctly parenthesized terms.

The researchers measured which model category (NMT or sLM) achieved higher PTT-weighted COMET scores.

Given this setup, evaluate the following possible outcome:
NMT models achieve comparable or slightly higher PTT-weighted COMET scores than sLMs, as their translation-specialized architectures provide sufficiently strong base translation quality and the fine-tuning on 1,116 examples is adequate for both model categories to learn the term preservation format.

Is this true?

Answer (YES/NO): NO